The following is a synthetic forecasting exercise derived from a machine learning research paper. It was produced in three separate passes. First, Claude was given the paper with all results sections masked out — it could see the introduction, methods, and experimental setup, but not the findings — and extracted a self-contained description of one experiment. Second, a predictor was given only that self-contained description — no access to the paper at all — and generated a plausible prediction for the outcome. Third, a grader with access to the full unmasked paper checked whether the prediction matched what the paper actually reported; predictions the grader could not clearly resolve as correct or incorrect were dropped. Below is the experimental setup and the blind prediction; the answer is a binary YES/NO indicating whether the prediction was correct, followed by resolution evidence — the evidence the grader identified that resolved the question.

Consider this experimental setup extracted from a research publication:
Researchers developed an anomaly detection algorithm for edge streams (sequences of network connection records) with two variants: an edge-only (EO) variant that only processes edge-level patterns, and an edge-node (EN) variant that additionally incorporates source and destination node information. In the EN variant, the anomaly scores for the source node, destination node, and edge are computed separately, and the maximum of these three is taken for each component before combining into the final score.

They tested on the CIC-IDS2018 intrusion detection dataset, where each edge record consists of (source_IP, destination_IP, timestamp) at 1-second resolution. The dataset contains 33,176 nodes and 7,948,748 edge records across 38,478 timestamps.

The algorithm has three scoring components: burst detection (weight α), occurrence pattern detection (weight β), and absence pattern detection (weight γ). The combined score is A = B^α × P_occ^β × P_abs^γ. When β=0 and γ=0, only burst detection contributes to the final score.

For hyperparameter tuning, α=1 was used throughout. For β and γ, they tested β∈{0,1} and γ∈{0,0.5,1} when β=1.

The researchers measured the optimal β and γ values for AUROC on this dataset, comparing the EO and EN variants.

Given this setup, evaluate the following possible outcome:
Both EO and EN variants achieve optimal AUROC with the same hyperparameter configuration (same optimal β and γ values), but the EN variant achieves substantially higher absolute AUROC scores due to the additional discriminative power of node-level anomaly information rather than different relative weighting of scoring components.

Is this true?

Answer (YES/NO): NO